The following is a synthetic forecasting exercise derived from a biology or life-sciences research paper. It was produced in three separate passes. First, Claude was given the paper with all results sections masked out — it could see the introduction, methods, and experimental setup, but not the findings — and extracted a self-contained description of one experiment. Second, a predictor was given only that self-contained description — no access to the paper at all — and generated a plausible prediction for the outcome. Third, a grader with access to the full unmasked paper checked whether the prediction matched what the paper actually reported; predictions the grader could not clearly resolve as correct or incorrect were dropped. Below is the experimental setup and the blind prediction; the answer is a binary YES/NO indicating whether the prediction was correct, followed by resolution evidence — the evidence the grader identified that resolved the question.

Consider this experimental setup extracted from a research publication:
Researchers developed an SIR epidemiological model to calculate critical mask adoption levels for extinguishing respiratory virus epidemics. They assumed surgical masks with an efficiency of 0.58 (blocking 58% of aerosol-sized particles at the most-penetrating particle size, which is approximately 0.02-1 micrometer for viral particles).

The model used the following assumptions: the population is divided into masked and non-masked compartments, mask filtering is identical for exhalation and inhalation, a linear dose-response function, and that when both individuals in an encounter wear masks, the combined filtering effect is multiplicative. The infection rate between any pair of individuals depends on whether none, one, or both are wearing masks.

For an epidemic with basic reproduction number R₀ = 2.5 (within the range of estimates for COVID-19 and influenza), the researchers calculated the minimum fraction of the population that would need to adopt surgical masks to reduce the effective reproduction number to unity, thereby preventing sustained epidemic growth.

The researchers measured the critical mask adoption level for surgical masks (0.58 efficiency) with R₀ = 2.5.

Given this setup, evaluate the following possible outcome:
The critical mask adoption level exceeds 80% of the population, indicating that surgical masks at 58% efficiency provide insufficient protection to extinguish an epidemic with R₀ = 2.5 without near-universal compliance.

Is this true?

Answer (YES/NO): NO